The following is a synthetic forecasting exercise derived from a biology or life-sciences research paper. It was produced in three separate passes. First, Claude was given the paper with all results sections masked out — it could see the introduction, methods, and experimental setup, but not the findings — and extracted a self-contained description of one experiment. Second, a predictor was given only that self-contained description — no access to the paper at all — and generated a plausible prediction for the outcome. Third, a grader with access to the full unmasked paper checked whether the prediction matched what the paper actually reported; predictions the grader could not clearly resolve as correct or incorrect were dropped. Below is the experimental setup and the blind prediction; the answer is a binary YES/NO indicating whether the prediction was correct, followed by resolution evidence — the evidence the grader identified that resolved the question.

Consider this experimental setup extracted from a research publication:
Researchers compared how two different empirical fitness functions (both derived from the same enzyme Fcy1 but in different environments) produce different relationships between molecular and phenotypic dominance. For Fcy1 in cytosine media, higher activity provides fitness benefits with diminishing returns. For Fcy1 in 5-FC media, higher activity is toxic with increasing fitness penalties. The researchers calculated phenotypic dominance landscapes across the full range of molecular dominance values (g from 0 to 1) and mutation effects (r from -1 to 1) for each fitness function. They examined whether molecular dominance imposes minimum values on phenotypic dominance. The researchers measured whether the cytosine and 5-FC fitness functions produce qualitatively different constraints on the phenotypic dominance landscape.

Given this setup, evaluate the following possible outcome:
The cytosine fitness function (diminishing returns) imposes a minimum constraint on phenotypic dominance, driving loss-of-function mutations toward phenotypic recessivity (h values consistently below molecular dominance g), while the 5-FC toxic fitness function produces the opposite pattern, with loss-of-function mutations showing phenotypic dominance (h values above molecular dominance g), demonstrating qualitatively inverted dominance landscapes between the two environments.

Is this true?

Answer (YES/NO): NO